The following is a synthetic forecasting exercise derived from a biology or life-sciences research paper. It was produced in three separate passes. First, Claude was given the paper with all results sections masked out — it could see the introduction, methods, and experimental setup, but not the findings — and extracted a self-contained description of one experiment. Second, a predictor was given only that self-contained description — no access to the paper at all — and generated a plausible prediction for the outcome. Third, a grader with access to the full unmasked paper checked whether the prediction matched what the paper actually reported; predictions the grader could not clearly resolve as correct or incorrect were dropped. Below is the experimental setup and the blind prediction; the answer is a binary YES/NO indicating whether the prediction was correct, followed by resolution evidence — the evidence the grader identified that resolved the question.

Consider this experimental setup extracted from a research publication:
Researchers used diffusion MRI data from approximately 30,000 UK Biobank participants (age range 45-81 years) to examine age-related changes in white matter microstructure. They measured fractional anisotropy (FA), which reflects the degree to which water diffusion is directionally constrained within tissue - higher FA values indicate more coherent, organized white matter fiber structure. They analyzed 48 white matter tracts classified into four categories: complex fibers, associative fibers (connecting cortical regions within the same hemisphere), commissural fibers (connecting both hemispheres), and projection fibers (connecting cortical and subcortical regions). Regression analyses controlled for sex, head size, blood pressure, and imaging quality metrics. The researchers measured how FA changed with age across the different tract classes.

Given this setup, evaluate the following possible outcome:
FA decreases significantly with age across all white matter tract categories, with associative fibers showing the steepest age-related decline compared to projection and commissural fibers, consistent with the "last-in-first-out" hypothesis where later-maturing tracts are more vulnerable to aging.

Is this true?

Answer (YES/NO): NO